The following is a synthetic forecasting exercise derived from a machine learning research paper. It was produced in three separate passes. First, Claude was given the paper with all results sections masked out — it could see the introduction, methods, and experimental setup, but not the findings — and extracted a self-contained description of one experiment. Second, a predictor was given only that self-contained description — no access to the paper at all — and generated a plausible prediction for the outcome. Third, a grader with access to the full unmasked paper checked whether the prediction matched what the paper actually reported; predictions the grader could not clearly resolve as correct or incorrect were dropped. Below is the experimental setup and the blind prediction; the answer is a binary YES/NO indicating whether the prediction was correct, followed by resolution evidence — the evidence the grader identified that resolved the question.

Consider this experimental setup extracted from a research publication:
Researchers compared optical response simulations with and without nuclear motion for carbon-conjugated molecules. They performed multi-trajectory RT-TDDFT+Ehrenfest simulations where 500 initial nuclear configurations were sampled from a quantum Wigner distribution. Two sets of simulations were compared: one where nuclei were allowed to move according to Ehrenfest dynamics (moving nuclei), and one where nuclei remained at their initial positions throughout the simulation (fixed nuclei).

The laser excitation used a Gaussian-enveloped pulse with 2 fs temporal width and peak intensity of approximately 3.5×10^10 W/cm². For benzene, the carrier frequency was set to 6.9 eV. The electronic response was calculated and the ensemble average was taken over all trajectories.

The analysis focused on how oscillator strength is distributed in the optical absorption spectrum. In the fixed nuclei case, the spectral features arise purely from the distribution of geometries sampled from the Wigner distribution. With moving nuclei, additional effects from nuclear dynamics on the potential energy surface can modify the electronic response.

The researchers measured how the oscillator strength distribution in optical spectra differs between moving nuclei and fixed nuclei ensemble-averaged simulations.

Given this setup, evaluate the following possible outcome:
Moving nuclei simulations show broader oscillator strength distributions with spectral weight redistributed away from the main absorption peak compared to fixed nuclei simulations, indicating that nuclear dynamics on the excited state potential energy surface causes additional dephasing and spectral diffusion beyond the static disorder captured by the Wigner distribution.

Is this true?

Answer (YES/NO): YES